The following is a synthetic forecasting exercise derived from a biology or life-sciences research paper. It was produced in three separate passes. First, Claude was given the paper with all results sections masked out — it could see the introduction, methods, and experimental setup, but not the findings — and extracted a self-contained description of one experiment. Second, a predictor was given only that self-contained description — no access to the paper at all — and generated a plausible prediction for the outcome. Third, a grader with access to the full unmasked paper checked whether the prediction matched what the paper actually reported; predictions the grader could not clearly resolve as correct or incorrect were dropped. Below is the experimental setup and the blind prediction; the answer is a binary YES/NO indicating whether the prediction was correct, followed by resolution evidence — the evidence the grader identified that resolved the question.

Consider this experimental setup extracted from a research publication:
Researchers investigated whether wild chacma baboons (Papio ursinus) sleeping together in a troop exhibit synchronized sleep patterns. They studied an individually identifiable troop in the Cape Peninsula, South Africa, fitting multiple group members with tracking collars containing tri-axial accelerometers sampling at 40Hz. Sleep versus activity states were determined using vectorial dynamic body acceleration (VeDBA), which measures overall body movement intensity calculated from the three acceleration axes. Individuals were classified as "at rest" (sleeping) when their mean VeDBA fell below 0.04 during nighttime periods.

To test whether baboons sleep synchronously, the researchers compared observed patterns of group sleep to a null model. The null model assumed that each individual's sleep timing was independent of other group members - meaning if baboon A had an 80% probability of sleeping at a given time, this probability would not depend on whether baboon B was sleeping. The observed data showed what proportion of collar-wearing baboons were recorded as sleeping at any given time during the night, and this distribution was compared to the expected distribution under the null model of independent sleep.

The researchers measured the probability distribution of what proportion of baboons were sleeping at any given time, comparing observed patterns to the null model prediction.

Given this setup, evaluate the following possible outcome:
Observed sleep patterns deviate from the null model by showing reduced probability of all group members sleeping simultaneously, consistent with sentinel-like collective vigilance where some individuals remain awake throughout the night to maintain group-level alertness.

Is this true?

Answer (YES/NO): NO